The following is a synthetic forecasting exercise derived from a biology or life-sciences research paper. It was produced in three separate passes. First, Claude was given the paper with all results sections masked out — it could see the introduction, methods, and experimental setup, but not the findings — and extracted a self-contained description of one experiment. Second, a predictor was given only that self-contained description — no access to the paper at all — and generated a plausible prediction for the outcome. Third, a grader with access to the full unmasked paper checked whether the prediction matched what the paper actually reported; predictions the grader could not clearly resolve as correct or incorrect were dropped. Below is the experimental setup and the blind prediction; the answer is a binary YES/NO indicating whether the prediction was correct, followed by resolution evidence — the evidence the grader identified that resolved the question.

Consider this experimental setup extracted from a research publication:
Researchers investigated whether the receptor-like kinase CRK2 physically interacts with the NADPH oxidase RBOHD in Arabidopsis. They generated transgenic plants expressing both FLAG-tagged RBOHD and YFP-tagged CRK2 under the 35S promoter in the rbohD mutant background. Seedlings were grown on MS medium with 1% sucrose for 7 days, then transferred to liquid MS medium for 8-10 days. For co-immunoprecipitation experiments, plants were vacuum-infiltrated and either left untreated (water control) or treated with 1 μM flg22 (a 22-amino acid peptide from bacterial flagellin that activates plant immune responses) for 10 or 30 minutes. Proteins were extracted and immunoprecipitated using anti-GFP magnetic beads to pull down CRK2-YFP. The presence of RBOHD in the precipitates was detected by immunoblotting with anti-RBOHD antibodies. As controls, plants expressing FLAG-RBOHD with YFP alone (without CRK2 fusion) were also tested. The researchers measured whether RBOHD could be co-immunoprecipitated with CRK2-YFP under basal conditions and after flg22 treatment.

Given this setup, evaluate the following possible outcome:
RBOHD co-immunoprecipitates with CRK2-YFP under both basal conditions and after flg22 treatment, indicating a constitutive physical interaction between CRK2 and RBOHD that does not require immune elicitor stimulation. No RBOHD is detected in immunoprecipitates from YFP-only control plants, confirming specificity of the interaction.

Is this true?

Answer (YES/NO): YES